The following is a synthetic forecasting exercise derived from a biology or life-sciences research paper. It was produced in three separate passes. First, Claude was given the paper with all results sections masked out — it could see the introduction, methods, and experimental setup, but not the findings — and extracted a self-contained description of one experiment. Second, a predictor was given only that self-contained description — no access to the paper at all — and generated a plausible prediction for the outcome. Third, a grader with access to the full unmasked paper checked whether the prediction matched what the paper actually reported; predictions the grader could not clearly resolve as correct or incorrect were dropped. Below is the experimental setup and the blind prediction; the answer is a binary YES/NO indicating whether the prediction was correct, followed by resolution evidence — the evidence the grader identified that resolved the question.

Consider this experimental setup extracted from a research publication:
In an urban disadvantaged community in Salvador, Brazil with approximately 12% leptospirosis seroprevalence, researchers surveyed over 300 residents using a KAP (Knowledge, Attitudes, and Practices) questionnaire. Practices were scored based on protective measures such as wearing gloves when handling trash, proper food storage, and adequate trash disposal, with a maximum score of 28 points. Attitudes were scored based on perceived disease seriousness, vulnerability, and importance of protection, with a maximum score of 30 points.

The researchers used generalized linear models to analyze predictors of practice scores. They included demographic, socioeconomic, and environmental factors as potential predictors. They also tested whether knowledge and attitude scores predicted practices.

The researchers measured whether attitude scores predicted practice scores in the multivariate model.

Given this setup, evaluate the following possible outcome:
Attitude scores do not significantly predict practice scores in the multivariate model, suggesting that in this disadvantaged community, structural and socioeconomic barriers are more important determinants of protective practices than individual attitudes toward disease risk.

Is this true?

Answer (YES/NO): NO